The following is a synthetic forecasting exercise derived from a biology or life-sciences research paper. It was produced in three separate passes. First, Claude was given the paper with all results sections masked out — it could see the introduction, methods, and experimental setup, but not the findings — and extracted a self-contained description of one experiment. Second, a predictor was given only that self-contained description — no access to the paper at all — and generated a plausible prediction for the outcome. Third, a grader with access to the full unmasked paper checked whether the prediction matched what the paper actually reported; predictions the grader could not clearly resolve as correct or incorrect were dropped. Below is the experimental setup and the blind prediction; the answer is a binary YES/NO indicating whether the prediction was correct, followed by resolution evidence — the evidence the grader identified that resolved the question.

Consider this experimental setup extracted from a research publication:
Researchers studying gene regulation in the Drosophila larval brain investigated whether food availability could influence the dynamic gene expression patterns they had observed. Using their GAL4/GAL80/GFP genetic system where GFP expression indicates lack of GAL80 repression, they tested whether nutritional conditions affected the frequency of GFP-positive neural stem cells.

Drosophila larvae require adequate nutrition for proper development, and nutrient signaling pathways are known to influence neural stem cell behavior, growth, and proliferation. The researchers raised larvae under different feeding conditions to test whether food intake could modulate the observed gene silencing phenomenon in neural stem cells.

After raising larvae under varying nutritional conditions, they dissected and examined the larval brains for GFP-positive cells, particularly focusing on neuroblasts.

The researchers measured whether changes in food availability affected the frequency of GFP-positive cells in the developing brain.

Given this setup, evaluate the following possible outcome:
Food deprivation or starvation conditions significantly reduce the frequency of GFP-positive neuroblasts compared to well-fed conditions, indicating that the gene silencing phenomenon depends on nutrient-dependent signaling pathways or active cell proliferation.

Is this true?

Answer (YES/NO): YES